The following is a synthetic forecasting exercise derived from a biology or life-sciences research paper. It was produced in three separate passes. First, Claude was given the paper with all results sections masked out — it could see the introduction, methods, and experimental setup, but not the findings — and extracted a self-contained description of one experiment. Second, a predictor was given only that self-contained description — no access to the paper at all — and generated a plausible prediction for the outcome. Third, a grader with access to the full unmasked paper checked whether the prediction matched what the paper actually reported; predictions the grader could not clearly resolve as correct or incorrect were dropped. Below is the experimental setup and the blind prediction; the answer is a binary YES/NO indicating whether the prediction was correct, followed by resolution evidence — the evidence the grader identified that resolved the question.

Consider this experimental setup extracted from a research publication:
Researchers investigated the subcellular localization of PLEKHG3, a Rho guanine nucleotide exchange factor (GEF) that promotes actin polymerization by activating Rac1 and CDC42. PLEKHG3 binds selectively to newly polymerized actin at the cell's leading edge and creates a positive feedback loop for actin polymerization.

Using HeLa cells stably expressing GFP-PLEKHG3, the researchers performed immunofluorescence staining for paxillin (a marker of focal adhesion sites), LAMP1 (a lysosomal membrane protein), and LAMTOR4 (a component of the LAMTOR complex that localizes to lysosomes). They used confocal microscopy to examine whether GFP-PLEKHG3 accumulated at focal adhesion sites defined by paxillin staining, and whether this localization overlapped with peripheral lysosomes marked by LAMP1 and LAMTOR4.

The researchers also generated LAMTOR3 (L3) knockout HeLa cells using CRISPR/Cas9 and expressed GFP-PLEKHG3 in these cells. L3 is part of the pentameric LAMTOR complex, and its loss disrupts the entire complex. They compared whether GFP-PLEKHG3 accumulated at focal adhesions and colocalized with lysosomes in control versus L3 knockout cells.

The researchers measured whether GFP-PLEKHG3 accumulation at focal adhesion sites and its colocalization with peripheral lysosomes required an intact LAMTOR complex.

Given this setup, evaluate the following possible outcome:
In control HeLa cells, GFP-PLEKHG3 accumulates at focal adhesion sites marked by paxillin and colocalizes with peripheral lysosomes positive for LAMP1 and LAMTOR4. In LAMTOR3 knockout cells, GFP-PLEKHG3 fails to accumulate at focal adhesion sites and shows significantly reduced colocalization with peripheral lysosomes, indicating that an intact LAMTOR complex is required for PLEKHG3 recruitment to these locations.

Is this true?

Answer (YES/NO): NO